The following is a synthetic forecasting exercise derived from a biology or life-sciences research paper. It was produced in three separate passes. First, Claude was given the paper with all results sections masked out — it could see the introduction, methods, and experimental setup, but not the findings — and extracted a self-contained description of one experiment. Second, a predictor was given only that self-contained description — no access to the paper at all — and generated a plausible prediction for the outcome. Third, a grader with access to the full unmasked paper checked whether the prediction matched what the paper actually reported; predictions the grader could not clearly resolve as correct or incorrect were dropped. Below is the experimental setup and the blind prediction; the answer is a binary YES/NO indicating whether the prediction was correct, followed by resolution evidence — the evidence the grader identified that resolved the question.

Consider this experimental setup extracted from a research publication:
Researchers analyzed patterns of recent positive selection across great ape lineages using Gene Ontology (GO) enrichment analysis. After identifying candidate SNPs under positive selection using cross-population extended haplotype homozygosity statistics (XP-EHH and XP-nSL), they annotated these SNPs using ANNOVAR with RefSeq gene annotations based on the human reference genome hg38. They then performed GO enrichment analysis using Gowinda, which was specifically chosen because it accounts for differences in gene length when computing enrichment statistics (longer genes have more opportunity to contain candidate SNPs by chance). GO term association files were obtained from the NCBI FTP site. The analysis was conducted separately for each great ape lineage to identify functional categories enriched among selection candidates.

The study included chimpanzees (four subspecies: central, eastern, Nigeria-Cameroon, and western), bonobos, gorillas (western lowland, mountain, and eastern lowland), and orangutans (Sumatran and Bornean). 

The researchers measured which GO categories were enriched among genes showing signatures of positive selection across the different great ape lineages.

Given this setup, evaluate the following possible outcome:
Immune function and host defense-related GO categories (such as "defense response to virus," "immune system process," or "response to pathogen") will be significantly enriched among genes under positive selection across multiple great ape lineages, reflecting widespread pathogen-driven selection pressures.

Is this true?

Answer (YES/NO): NO